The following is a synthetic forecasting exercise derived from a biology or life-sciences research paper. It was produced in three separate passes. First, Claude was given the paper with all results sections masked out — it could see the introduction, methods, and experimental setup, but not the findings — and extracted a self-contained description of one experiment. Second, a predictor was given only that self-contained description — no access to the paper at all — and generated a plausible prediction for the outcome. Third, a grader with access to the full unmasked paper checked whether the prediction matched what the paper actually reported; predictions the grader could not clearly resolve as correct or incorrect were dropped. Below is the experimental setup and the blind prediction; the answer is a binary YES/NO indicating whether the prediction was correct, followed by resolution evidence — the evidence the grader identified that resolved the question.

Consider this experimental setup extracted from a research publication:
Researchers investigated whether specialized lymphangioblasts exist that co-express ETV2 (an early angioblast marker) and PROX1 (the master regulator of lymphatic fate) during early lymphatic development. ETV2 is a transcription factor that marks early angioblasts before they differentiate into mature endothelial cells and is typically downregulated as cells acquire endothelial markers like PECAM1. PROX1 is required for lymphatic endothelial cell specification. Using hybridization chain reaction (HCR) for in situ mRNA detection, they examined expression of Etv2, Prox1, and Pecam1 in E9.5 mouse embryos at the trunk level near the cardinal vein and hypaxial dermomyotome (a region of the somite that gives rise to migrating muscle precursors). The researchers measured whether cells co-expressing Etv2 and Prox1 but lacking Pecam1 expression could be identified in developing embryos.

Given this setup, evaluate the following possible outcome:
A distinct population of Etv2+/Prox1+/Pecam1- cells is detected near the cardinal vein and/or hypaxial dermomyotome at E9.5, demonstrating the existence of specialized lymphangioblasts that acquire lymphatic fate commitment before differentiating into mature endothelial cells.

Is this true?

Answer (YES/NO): YES